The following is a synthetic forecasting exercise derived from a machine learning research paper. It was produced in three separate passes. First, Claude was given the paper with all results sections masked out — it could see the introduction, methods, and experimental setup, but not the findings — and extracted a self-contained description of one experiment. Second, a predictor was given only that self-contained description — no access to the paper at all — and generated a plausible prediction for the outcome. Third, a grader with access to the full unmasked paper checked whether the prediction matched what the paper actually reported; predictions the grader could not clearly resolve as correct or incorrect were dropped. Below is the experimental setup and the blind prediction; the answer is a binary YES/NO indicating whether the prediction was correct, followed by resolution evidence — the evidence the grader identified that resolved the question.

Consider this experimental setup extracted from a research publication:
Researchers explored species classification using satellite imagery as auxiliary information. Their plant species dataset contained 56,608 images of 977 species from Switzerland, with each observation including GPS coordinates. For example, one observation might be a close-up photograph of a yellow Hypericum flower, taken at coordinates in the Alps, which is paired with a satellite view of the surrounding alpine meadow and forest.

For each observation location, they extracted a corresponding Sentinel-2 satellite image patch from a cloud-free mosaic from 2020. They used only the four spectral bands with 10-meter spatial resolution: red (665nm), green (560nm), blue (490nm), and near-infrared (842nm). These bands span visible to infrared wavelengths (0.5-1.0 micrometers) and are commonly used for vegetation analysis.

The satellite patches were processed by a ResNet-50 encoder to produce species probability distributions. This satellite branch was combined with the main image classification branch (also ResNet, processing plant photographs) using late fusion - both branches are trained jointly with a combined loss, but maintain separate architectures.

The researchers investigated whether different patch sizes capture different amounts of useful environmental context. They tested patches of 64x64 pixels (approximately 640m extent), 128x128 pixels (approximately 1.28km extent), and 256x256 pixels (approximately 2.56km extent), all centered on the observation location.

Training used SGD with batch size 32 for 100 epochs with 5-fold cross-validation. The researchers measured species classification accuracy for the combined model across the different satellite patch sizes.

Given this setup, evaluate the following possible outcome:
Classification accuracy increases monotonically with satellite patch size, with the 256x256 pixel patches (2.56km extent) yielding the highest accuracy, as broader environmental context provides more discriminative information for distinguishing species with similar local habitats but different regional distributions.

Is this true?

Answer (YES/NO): NO